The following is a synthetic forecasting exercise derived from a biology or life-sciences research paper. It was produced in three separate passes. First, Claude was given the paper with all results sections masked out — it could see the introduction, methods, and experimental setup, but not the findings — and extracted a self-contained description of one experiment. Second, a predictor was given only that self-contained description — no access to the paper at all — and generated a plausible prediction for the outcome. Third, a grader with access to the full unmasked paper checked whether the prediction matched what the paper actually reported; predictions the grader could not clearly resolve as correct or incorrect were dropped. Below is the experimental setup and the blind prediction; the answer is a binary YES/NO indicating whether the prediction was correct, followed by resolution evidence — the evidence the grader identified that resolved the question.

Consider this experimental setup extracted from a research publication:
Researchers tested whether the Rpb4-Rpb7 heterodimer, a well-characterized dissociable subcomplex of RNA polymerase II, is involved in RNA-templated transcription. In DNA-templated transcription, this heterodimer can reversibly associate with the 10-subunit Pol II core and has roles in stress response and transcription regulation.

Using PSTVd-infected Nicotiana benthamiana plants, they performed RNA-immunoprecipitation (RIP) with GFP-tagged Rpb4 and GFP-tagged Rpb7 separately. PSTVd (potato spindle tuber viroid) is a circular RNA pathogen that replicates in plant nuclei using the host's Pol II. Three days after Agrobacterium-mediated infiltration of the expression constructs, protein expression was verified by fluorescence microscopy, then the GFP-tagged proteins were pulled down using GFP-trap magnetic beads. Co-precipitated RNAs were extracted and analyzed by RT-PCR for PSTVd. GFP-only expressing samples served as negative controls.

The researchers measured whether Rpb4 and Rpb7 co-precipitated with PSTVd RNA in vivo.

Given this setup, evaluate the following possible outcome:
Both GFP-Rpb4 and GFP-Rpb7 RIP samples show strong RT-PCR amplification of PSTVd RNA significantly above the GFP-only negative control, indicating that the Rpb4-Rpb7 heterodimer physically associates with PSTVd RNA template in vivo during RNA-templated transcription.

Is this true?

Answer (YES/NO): NO